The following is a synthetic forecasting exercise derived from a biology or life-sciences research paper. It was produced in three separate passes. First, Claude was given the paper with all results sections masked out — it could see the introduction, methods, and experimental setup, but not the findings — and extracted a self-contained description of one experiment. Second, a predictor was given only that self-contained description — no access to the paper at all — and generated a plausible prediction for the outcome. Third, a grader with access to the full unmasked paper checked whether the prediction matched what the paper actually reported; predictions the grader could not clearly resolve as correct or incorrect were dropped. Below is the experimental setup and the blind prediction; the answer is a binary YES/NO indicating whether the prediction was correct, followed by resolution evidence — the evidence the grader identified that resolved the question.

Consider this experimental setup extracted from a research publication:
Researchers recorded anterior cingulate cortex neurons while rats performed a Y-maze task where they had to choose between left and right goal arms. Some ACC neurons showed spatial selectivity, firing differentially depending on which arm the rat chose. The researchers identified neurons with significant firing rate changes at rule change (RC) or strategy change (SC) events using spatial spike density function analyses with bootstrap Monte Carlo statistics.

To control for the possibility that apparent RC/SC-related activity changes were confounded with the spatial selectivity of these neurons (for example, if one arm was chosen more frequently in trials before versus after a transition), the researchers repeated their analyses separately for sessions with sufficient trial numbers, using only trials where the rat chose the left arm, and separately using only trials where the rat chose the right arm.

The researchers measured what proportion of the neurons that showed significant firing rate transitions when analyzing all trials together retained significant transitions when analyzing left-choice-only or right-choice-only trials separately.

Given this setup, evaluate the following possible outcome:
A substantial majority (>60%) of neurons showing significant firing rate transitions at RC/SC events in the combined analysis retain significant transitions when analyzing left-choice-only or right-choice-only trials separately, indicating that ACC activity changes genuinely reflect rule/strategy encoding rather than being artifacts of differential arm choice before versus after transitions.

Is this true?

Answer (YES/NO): YES